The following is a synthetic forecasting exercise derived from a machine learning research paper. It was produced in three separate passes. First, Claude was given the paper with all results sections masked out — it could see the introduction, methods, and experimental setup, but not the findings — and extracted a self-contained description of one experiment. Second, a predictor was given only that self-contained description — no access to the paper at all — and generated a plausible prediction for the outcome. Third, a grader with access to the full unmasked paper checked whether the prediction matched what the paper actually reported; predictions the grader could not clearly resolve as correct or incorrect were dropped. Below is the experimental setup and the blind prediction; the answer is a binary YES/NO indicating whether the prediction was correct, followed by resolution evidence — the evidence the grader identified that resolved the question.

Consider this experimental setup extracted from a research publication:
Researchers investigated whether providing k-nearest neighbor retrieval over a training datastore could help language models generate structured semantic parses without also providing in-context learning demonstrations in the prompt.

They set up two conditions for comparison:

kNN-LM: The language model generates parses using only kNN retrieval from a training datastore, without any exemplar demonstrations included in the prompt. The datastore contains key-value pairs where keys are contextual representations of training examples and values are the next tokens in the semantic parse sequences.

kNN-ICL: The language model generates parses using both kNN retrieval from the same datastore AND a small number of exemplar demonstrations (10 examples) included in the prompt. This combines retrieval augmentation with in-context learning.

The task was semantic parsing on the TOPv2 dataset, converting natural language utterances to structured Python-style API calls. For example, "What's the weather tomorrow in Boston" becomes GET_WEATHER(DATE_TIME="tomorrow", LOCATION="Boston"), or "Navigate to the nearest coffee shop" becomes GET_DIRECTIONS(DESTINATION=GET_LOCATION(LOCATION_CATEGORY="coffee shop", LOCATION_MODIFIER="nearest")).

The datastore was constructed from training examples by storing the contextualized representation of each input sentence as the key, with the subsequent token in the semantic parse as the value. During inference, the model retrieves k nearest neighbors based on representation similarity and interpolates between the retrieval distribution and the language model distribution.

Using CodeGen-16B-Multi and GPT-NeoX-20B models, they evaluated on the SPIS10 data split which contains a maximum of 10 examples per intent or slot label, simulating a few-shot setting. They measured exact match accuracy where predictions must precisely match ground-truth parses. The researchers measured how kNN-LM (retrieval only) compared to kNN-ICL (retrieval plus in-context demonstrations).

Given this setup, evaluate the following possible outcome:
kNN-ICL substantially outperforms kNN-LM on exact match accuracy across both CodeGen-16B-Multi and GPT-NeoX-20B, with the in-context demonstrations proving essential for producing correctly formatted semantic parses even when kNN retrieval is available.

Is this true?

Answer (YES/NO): YES